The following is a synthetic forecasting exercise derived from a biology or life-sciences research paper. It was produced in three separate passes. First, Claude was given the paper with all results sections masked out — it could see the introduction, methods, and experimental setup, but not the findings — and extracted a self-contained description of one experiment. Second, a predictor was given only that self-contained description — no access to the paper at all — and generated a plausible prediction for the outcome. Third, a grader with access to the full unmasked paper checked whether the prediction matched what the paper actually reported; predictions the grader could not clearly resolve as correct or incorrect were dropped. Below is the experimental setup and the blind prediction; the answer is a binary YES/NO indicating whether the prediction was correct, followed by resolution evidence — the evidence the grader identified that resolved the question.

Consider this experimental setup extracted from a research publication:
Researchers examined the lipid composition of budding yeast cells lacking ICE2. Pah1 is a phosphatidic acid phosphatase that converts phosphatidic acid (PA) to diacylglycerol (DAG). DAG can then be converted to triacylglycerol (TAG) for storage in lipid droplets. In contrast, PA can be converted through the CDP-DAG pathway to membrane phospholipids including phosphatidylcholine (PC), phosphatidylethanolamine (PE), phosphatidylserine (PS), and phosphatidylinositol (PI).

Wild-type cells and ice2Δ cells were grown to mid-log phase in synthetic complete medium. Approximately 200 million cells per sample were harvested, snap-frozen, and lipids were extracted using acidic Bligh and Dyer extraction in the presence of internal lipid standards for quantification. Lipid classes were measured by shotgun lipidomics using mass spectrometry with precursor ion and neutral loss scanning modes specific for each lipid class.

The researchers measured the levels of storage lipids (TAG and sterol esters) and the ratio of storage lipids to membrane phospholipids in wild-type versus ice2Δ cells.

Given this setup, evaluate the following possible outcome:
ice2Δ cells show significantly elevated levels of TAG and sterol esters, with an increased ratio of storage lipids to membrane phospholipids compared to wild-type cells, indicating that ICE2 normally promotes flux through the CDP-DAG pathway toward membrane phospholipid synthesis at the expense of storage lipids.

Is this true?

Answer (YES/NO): YES